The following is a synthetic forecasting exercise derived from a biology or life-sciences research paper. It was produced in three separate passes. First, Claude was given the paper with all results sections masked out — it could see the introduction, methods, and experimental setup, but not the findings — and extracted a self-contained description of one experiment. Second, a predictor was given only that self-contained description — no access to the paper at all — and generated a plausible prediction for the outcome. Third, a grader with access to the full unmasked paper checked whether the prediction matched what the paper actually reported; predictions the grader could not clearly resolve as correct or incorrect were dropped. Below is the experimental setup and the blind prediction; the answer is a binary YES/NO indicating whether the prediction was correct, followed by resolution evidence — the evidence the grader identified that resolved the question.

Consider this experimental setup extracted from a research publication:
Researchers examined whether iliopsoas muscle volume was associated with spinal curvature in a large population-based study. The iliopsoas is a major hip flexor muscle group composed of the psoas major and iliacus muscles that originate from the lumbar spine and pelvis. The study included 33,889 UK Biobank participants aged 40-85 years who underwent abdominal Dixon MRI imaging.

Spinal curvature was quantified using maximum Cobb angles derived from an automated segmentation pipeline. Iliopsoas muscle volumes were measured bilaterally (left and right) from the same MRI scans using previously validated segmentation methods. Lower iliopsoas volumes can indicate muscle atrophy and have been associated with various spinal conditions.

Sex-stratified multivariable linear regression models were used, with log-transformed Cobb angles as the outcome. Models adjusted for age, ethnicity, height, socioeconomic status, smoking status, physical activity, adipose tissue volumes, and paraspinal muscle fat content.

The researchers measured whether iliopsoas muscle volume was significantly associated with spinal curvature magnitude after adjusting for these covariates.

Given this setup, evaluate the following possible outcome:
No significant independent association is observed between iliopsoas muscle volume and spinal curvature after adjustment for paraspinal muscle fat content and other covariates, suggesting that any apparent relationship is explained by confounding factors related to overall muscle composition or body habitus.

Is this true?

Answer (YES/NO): NO